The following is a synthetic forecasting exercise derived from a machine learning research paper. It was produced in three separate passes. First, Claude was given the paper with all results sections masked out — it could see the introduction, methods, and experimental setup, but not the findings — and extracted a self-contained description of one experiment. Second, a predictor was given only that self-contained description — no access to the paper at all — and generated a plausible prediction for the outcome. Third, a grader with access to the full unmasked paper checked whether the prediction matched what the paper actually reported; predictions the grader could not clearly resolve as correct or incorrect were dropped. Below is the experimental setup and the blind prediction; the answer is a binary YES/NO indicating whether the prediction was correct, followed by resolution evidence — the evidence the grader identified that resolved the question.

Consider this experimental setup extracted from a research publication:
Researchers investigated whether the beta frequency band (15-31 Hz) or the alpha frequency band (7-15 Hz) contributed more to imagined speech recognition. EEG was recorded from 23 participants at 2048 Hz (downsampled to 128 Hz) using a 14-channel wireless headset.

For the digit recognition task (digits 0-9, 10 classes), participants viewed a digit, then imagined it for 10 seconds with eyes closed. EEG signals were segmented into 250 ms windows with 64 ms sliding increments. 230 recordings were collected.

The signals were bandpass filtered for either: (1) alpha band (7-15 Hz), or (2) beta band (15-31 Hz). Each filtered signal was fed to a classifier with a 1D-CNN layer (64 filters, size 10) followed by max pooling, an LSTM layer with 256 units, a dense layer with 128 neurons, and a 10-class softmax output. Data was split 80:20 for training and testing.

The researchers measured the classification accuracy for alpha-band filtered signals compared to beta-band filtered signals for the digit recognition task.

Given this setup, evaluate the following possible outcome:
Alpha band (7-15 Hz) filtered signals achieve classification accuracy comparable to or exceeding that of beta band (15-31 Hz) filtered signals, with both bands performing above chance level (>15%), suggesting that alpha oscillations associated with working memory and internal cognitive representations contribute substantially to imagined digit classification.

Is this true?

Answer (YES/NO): NO